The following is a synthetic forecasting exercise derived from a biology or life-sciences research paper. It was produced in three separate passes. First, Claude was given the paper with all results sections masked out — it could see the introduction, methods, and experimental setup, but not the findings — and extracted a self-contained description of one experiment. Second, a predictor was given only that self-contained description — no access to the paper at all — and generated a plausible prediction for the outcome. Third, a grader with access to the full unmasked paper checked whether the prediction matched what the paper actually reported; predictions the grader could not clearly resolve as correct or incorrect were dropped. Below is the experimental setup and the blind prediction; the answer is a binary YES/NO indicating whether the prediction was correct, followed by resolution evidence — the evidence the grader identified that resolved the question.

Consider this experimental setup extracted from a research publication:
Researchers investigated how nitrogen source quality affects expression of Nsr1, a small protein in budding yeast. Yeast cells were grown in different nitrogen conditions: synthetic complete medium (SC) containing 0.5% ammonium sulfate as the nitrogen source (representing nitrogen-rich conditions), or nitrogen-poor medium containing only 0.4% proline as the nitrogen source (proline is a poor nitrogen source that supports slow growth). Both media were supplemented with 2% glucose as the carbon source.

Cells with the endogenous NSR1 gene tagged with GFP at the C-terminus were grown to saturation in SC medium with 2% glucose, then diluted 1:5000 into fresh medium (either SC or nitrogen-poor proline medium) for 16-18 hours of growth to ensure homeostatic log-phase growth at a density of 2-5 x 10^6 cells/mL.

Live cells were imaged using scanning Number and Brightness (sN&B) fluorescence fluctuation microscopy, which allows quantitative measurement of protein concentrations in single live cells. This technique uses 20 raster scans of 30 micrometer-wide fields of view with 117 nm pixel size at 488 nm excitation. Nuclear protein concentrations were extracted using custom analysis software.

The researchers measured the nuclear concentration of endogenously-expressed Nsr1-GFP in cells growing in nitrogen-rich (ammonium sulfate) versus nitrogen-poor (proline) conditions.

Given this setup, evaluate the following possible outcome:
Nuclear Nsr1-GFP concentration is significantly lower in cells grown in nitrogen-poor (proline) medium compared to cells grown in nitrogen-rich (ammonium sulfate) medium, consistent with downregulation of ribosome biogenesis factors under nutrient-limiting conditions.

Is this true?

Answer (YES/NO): NO